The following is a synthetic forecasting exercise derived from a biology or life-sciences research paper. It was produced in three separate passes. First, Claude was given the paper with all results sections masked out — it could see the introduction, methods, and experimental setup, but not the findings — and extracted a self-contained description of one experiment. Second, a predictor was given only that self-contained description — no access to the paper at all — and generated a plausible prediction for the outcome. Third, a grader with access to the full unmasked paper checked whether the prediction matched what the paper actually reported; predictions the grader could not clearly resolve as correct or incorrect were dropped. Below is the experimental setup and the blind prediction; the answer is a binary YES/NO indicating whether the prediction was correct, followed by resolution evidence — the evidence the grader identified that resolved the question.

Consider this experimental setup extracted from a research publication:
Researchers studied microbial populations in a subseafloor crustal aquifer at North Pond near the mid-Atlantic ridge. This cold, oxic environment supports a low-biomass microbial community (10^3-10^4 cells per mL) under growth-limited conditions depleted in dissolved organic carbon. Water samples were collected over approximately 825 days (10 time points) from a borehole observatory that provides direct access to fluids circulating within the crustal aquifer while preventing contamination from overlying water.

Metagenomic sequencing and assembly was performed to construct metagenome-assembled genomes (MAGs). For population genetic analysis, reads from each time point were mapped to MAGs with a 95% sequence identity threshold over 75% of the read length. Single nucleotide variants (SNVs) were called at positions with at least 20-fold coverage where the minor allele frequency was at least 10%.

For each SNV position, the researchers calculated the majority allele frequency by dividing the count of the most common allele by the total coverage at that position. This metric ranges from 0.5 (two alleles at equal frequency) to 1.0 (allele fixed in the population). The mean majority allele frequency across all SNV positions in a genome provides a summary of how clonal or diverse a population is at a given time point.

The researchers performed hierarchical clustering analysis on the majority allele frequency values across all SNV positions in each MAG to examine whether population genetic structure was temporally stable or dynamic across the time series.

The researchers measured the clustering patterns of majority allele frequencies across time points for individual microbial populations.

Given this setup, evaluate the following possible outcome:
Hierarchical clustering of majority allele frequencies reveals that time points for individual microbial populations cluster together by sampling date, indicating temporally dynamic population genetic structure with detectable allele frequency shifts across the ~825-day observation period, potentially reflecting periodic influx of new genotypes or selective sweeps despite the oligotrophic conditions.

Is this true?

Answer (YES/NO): NO